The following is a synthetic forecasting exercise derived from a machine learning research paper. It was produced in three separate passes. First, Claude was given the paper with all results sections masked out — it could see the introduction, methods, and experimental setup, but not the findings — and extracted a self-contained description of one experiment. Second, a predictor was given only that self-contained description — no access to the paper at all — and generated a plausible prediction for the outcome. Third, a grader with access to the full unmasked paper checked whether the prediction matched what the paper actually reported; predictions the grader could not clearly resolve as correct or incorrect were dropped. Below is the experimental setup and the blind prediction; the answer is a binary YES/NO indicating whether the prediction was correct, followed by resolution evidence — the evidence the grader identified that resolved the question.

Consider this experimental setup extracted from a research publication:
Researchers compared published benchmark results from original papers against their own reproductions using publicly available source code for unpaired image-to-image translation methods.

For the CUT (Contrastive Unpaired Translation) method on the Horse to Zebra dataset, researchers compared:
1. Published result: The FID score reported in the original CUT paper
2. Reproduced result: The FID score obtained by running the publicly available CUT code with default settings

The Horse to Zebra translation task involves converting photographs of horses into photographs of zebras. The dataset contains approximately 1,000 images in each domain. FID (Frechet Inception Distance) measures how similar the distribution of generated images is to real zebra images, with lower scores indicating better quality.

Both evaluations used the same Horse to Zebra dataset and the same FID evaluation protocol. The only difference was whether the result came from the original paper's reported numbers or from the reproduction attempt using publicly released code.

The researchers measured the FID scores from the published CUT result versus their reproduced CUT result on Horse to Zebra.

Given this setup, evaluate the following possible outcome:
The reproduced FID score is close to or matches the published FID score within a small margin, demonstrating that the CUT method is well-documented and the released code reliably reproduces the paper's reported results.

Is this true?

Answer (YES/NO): NO